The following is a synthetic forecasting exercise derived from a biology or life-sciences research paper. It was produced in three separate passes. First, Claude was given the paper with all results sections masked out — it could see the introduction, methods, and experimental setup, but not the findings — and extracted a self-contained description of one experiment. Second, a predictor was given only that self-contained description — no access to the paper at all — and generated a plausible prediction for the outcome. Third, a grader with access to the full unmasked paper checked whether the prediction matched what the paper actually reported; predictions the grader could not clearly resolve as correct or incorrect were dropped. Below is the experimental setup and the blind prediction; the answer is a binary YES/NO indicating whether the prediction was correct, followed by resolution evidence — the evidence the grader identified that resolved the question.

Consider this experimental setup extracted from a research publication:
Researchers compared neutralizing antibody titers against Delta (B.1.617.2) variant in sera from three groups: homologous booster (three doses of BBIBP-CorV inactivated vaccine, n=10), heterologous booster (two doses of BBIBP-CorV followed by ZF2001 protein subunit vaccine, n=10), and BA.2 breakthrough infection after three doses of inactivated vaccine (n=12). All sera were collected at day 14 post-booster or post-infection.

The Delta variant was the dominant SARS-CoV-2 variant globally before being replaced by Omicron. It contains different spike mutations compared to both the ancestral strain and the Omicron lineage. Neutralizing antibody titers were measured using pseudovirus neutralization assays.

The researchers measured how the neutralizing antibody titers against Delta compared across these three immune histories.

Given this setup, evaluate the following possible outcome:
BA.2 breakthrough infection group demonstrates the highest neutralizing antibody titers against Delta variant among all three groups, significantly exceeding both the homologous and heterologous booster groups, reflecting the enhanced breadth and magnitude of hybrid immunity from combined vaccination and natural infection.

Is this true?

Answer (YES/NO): NO